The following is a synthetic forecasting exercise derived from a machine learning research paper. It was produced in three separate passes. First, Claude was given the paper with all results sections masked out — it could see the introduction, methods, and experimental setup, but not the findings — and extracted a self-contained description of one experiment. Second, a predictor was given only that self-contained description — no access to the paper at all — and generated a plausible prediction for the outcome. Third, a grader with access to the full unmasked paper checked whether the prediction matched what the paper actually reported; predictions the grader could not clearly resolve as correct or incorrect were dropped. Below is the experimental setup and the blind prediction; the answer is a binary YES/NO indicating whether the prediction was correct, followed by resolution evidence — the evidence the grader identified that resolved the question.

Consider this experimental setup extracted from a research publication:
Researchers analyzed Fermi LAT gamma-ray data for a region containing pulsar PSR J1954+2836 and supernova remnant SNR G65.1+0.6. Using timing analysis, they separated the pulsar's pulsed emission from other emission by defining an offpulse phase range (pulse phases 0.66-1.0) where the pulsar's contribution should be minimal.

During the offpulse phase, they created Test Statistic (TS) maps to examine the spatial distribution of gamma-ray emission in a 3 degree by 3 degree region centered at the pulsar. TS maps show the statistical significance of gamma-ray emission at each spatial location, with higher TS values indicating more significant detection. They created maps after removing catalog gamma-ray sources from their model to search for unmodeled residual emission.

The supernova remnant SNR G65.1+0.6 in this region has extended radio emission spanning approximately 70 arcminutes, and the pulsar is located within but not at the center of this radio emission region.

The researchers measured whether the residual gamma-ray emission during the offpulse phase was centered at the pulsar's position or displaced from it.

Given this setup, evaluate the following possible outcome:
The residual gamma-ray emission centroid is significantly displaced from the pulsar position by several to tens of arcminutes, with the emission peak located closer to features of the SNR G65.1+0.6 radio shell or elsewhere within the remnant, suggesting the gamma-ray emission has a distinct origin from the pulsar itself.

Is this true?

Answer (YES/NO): YES